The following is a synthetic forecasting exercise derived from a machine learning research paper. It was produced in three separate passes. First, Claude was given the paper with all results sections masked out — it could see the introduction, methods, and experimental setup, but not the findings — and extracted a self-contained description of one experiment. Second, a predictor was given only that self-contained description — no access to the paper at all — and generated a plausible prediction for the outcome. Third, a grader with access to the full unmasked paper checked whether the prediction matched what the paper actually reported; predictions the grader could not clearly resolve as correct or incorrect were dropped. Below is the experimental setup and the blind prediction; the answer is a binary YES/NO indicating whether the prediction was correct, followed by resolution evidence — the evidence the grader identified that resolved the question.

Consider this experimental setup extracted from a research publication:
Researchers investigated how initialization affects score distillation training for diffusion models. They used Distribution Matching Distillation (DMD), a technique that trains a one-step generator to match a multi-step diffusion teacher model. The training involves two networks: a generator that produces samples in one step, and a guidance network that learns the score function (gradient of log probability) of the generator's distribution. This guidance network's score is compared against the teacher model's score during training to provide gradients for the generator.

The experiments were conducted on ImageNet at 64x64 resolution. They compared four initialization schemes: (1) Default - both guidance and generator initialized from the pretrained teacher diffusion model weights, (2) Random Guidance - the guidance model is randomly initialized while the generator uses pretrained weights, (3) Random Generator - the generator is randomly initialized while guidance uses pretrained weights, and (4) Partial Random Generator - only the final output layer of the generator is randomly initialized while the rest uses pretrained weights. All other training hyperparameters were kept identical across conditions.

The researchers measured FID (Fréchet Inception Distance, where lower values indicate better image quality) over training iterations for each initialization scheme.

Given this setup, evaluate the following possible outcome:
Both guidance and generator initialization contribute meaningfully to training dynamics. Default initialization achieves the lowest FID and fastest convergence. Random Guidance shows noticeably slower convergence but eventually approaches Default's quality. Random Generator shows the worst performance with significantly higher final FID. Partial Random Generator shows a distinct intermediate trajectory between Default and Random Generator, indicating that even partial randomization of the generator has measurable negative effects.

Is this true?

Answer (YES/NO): NO